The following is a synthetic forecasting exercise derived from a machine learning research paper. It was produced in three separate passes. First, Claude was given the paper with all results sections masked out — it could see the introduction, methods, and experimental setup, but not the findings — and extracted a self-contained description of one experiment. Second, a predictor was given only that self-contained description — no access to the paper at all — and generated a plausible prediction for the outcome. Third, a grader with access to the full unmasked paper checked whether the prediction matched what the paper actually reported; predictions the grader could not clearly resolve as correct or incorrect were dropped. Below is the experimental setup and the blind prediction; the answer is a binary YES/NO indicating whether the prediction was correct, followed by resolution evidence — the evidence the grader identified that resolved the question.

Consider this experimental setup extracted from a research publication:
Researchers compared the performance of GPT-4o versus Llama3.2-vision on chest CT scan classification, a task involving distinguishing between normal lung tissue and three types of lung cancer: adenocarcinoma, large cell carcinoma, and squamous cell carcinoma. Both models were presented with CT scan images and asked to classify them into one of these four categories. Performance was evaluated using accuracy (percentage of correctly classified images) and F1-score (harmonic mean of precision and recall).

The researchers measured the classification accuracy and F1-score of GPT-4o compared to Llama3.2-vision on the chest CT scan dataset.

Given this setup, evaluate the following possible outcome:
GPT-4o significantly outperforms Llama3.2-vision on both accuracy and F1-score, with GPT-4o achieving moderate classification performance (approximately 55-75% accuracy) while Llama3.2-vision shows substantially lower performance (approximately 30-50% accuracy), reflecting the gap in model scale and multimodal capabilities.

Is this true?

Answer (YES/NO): NO